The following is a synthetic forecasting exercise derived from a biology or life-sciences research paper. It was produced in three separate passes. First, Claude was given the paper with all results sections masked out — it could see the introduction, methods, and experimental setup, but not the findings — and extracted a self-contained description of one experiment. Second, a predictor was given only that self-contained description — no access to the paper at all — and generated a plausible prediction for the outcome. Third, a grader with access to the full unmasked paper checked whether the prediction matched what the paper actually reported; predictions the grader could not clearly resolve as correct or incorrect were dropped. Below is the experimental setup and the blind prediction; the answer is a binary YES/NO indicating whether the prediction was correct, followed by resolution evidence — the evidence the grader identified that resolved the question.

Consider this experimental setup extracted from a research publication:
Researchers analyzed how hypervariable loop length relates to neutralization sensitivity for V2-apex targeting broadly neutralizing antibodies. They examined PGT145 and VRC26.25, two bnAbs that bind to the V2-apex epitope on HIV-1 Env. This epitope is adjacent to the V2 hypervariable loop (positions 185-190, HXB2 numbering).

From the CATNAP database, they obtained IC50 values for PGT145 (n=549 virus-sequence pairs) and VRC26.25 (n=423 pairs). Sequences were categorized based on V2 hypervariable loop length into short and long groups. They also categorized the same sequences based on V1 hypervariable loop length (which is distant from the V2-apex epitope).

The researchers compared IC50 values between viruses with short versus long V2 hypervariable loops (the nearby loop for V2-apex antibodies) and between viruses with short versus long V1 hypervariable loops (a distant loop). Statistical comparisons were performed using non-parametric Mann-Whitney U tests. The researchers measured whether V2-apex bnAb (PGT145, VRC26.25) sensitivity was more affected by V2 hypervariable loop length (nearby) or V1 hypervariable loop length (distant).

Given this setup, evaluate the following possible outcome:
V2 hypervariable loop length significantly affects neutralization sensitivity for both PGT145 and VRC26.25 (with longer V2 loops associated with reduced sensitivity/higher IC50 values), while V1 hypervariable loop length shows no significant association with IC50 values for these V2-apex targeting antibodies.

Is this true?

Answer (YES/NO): NO